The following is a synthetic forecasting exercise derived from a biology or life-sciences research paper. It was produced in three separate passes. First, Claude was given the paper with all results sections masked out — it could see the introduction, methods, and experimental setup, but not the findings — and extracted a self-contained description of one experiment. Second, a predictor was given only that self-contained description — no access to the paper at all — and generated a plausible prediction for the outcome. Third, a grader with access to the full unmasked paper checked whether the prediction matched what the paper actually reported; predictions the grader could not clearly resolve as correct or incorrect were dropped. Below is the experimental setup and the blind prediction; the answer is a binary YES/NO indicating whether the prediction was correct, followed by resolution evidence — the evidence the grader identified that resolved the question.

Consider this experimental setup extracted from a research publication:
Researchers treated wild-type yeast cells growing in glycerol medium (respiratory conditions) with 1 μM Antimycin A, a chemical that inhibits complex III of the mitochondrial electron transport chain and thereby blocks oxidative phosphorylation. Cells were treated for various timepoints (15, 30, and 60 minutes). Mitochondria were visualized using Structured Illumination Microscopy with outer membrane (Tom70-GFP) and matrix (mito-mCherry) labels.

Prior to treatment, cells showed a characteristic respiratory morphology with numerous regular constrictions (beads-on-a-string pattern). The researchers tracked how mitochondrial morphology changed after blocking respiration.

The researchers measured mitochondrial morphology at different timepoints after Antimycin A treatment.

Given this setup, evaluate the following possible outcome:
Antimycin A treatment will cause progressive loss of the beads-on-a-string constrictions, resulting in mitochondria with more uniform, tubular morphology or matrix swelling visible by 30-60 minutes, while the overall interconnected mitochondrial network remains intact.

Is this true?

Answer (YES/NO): NO